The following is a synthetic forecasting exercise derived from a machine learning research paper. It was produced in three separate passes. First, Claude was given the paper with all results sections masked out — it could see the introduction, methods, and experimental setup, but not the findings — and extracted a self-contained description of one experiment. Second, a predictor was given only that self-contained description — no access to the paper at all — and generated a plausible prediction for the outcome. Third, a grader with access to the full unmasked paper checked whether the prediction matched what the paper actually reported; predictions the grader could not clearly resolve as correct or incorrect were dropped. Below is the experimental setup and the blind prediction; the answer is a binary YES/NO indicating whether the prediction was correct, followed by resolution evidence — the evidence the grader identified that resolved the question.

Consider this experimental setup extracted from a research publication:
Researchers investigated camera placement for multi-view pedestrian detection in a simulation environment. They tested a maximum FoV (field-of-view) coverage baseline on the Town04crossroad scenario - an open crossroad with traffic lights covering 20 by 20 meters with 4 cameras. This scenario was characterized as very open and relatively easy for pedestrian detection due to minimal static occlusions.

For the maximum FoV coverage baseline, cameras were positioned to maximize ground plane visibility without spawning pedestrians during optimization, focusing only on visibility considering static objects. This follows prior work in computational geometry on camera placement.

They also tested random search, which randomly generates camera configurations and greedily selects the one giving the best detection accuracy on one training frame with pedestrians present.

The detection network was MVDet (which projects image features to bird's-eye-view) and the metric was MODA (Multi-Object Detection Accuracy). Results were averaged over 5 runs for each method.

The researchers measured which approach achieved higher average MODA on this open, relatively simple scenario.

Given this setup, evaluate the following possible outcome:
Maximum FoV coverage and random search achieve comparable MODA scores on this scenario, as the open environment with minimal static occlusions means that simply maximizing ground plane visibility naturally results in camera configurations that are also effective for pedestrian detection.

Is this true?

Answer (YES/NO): NO